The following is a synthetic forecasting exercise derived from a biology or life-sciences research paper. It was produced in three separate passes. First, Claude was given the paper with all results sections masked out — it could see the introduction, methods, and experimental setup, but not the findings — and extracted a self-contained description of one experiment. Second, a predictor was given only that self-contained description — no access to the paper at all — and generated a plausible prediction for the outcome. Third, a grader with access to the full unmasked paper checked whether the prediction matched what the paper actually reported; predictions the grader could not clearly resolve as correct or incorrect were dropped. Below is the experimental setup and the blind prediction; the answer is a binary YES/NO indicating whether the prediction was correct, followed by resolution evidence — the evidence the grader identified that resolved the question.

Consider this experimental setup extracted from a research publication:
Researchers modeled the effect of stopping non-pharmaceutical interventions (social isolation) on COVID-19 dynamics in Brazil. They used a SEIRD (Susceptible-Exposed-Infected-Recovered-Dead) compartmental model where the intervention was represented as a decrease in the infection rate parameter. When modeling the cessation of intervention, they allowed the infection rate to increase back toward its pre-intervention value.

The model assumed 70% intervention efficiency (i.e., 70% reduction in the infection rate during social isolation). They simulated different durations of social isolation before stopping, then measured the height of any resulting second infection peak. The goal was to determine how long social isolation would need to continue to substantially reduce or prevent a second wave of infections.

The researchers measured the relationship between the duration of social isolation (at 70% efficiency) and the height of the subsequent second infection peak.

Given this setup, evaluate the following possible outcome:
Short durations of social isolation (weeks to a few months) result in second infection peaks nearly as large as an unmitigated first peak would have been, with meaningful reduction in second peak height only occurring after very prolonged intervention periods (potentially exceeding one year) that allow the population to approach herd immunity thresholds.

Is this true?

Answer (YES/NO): NO